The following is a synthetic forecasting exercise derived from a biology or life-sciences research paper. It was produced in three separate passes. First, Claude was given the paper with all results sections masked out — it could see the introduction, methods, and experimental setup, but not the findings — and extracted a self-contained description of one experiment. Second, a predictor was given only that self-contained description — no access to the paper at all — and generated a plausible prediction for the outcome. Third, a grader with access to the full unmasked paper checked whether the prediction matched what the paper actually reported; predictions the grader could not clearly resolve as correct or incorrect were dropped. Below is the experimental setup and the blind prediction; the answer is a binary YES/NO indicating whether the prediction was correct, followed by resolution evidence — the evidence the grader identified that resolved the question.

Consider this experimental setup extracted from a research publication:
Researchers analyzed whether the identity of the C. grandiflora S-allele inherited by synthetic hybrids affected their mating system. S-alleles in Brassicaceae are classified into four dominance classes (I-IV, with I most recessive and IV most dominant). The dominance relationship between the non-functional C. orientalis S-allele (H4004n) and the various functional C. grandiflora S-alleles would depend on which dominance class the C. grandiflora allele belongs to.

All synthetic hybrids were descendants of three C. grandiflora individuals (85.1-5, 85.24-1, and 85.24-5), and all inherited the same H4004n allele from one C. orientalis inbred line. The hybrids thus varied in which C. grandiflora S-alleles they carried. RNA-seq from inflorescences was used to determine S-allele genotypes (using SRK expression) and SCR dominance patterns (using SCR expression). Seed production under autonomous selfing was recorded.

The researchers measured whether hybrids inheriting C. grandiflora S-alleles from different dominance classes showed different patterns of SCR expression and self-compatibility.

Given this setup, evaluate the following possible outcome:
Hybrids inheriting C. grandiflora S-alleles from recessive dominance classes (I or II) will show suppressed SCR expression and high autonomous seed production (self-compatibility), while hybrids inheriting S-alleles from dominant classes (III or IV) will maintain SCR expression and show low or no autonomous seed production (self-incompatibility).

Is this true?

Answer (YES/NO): YES